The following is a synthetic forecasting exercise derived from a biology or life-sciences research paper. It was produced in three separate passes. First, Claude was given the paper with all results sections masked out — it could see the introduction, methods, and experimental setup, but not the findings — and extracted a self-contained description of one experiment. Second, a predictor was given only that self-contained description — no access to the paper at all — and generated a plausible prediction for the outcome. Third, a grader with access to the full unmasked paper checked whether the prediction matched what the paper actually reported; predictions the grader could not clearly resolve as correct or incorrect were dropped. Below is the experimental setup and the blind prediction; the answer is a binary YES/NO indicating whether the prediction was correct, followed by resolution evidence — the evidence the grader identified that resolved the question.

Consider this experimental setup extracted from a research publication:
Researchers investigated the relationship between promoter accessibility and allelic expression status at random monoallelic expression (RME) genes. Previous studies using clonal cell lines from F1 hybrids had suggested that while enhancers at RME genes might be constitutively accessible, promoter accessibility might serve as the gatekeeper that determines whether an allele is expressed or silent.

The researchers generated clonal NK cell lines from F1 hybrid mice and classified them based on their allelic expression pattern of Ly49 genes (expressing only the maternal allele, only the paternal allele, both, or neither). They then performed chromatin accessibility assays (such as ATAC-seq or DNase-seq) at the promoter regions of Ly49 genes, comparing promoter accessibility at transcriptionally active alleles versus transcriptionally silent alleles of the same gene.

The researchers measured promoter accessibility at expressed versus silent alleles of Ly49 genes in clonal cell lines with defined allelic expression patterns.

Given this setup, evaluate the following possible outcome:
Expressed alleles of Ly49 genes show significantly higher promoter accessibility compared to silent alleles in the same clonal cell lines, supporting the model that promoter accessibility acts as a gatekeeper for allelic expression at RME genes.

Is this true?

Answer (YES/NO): YES